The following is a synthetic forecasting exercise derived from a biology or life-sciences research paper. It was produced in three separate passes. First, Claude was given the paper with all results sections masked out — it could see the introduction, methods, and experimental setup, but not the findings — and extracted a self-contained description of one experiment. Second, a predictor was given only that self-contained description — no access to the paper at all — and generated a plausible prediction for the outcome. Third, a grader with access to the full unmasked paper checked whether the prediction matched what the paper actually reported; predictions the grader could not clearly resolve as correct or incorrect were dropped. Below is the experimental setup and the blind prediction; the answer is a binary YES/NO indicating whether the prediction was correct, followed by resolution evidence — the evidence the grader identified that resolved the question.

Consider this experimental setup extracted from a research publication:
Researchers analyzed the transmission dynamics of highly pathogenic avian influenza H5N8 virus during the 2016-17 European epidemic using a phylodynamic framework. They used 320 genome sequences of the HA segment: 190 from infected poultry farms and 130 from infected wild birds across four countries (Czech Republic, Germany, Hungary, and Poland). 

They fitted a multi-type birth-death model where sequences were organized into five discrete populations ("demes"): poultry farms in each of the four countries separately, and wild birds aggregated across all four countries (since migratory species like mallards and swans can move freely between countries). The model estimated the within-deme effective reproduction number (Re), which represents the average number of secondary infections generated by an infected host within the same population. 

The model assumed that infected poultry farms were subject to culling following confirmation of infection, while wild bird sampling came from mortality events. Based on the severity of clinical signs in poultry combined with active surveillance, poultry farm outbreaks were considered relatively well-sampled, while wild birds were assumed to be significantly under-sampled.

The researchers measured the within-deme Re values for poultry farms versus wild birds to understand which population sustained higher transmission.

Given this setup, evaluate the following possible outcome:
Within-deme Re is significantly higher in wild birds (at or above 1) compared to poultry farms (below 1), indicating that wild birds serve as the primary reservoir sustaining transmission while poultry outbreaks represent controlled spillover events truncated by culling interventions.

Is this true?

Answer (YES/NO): NO